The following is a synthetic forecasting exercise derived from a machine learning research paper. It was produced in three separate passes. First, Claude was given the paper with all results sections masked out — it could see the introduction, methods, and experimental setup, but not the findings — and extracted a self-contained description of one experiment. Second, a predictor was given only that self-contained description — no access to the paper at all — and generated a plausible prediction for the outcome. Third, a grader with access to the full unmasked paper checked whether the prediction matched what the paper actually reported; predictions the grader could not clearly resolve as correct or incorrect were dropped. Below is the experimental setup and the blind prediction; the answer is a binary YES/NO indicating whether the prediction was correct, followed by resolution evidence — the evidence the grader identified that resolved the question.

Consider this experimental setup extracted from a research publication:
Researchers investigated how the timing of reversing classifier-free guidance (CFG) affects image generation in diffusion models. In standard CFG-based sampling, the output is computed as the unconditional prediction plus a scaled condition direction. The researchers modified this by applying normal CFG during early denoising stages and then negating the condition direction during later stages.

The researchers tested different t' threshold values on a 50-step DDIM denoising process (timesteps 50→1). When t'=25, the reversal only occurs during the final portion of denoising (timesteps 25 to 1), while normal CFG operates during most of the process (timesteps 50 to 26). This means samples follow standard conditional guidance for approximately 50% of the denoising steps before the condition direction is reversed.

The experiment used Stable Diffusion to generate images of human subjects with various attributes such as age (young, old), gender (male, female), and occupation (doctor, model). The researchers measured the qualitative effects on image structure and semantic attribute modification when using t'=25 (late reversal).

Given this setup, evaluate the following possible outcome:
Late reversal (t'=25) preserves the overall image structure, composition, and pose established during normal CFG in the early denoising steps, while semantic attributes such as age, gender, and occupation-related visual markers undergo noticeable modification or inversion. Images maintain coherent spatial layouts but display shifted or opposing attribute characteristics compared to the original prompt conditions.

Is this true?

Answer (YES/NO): NO